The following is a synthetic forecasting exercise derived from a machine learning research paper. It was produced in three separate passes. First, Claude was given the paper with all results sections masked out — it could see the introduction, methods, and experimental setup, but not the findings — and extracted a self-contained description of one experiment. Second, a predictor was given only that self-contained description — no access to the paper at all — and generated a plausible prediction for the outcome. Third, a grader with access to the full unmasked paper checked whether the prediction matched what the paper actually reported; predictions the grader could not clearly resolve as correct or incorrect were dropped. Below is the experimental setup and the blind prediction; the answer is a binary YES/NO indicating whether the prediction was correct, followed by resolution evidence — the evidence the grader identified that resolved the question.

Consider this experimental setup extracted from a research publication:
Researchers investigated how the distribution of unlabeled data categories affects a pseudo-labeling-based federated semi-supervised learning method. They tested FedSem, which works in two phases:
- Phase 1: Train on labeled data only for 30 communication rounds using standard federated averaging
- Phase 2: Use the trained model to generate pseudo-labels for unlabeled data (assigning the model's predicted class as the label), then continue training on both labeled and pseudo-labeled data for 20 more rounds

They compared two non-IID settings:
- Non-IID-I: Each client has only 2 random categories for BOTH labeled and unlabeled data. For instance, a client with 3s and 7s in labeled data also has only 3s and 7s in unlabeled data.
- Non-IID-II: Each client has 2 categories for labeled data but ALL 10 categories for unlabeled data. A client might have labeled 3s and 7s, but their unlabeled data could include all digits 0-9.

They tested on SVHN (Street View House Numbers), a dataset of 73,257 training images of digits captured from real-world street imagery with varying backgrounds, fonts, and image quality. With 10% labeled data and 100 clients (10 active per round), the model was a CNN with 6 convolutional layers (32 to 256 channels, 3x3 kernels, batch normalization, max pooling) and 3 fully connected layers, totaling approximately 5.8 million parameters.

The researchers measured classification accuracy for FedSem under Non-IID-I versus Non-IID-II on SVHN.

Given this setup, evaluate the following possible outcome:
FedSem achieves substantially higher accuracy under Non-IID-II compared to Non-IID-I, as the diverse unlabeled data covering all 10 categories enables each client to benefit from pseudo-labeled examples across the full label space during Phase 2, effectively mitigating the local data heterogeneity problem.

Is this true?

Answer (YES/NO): YES